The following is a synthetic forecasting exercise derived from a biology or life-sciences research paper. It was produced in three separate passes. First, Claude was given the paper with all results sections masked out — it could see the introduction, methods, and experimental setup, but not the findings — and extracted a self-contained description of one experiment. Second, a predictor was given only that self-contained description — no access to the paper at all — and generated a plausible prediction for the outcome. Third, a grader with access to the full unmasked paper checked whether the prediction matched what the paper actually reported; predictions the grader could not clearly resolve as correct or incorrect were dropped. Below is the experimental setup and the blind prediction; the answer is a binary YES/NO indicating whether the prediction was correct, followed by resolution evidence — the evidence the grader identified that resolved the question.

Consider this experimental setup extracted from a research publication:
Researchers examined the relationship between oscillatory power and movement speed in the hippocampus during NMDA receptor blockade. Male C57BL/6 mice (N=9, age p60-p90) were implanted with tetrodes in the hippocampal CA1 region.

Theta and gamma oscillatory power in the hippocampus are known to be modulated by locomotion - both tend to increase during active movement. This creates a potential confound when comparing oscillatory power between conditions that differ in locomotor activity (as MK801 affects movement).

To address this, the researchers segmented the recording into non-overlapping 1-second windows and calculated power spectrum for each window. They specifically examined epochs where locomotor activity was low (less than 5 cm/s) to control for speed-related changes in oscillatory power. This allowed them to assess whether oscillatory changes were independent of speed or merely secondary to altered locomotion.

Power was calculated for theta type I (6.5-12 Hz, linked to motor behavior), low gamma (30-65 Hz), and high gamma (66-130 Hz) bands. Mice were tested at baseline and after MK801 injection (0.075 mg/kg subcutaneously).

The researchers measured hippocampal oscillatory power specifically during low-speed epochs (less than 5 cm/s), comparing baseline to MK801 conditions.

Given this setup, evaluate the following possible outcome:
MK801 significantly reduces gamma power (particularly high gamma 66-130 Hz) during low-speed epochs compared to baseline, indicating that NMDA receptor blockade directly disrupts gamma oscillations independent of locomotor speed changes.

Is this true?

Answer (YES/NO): NO